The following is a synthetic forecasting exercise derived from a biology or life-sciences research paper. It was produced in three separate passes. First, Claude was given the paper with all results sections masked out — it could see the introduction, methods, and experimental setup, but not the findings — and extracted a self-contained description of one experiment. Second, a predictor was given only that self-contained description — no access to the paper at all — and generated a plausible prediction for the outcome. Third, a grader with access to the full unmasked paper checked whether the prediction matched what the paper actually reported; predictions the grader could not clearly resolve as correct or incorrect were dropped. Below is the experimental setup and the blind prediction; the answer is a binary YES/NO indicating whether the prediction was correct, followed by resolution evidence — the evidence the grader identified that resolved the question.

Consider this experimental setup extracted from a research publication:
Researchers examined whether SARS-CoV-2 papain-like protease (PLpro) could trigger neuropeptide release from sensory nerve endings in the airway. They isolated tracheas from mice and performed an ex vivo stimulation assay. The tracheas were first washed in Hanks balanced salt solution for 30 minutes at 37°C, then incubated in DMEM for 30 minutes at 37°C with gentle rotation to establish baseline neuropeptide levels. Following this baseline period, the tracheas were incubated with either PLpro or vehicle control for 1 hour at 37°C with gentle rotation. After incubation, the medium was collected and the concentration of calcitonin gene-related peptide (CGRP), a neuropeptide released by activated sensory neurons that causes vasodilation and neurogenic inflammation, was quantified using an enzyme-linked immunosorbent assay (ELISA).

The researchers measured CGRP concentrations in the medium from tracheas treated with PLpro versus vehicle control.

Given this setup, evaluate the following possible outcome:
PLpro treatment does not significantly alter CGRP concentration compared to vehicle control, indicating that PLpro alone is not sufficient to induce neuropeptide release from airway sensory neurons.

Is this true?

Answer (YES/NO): NO